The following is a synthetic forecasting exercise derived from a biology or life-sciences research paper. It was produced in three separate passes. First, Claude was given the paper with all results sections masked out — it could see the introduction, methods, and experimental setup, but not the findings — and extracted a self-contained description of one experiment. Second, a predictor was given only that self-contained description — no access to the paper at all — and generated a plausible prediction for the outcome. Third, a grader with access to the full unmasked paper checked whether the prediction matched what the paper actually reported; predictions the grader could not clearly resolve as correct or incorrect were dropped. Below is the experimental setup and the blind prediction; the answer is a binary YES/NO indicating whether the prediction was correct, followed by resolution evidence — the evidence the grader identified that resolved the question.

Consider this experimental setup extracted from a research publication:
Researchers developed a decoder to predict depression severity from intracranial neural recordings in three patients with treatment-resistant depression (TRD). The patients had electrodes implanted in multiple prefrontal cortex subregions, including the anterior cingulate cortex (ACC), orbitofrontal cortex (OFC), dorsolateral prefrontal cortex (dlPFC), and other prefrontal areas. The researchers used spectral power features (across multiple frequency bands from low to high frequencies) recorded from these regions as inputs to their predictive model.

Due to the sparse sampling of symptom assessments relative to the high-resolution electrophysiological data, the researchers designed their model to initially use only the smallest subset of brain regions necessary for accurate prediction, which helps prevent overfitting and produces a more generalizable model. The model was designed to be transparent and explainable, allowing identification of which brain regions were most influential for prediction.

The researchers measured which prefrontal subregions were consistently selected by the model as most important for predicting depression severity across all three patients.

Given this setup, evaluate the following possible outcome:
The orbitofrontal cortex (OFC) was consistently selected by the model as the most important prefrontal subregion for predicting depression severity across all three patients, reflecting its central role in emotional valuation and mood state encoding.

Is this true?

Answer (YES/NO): NO